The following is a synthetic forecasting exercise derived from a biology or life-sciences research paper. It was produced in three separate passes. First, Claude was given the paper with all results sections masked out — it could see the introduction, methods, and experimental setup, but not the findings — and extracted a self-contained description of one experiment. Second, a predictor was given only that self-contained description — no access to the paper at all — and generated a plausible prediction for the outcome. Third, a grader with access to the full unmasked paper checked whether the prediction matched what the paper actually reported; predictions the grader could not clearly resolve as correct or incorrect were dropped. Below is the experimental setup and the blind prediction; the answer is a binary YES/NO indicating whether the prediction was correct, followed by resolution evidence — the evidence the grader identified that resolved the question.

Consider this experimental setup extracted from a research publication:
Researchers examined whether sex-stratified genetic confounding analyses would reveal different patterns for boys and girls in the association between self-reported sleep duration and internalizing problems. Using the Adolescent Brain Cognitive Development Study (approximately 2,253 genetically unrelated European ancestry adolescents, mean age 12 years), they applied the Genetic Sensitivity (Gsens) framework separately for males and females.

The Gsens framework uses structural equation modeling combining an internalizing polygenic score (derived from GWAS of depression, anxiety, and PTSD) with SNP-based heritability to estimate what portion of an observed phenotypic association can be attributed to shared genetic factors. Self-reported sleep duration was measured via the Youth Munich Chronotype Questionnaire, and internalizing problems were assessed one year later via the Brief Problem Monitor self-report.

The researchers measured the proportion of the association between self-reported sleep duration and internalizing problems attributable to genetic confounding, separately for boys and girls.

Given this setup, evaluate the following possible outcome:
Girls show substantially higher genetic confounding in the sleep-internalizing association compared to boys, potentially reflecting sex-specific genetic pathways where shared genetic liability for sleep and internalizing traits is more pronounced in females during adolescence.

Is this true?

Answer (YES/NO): NO